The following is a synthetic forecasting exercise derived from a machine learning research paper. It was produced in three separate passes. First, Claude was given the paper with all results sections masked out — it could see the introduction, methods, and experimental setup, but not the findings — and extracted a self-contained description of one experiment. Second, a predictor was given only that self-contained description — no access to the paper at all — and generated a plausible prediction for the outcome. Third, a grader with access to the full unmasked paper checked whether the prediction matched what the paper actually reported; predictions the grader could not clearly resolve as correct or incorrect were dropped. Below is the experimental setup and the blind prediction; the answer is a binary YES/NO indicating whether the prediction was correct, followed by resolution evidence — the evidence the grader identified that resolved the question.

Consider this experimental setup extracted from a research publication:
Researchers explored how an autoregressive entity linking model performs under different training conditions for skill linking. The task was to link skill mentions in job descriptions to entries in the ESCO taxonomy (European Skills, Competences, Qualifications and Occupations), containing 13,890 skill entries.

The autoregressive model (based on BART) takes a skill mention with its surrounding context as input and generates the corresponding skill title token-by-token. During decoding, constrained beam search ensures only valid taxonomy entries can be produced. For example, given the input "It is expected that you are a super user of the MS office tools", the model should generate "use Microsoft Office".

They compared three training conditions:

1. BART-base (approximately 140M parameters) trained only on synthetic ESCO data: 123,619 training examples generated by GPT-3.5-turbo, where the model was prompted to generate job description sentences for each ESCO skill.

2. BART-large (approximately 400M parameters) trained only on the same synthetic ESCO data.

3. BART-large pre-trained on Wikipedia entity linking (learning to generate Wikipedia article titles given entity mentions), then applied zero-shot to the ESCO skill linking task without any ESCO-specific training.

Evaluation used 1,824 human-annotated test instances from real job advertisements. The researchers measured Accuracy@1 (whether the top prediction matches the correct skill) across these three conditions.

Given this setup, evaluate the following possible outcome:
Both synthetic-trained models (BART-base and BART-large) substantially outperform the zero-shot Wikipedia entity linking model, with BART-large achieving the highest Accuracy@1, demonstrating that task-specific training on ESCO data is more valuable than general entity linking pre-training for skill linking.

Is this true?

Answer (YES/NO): NO